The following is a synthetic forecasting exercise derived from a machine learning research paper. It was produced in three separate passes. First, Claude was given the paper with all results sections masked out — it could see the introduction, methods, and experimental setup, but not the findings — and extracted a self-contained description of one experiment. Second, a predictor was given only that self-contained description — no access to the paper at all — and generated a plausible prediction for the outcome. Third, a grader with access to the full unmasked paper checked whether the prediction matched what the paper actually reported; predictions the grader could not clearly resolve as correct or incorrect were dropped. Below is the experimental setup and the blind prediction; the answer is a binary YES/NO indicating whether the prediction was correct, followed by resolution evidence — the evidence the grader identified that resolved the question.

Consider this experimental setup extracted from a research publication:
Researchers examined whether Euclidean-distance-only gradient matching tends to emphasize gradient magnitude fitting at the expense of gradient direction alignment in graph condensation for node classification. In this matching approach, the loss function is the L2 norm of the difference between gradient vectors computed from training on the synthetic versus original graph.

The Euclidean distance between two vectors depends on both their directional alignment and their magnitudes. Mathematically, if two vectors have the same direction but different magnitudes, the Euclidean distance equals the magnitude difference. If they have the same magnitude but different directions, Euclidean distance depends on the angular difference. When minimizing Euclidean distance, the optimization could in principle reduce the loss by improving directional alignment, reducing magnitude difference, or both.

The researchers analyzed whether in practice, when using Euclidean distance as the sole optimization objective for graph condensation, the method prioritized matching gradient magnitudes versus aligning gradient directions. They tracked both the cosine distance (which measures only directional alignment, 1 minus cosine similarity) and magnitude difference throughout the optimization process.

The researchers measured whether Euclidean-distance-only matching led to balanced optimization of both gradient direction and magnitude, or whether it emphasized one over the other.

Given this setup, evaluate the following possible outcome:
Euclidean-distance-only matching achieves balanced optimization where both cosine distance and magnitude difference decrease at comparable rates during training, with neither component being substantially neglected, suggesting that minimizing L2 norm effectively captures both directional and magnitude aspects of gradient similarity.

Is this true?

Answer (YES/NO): NO